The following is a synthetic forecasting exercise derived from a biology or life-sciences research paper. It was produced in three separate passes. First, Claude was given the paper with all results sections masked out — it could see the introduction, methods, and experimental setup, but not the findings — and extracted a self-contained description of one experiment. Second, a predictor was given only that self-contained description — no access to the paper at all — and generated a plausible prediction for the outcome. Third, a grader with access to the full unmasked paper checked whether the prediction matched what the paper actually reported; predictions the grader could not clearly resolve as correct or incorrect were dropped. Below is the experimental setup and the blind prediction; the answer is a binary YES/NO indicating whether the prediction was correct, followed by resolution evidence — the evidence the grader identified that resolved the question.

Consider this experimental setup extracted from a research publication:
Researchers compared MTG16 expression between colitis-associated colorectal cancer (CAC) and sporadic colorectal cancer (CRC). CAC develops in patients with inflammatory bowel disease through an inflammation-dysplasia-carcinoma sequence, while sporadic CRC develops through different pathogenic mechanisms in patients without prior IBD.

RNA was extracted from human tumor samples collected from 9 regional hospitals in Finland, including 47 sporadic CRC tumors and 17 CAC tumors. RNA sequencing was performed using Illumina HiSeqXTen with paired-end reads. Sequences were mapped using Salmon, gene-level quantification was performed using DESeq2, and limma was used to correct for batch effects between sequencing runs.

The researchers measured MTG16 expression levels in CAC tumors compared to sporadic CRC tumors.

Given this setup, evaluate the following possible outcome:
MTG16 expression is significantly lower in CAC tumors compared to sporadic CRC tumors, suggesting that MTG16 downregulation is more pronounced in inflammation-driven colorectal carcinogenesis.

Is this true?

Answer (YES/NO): NO